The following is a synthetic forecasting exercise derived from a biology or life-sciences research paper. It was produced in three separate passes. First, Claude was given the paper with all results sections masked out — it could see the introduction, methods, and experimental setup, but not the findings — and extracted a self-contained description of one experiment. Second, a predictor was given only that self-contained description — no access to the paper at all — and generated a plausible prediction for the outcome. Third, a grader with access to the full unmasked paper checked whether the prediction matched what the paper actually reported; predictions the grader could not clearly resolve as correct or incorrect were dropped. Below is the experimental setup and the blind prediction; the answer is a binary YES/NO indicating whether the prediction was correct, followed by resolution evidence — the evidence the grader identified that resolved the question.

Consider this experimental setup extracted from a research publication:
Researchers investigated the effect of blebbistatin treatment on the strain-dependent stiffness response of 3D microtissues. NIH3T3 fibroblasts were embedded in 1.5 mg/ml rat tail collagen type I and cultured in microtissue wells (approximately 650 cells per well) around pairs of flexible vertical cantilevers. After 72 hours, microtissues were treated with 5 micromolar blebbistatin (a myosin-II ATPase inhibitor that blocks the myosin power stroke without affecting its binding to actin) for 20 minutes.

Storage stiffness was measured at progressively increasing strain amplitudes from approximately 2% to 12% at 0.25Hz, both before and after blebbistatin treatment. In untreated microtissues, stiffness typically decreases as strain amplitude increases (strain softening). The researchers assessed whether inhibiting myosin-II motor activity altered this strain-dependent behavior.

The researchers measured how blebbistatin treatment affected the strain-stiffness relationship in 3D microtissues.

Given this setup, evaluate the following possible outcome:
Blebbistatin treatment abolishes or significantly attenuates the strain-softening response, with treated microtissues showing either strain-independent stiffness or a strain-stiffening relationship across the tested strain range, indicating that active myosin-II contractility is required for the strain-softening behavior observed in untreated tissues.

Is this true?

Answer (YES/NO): NO